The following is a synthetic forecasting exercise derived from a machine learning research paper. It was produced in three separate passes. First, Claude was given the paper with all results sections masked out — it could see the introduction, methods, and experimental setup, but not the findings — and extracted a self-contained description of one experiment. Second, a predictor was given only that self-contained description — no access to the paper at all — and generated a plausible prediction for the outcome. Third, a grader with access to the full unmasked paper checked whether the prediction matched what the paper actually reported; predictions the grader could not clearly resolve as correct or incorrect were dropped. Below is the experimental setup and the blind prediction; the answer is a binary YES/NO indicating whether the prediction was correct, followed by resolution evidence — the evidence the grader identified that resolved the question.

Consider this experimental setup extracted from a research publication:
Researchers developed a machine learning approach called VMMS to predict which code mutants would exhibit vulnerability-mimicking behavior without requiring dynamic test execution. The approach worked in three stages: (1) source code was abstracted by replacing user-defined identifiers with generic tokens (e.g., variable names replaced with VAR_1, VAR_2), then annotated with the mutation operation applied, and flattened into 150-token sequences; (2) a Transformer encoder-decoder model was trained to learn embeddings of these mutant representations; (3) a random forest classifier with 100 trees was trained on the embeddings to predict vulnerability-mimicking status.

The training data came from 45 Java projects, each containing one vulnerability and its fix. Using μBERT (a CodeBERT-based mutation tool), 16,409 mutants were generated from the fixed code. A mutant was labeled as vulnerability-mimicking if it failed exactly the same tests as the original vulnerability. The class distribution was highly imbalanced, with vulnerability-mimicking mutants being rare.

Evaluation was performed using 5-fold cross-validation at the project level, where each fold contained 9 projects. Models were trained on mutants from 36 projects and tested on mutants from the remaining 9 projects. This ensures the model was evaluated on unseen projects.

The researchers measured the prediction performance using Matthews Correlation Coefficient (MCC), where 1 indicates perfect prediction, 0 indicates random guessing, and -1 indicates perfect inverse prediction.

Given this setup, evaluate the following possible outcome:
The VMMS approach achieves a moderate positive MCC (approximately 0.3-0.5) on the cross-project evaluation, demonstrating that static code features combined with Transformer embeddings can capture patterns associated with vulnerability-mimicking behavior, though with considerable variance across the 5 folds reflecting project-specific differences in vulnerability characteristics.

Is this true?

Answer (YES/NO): NO